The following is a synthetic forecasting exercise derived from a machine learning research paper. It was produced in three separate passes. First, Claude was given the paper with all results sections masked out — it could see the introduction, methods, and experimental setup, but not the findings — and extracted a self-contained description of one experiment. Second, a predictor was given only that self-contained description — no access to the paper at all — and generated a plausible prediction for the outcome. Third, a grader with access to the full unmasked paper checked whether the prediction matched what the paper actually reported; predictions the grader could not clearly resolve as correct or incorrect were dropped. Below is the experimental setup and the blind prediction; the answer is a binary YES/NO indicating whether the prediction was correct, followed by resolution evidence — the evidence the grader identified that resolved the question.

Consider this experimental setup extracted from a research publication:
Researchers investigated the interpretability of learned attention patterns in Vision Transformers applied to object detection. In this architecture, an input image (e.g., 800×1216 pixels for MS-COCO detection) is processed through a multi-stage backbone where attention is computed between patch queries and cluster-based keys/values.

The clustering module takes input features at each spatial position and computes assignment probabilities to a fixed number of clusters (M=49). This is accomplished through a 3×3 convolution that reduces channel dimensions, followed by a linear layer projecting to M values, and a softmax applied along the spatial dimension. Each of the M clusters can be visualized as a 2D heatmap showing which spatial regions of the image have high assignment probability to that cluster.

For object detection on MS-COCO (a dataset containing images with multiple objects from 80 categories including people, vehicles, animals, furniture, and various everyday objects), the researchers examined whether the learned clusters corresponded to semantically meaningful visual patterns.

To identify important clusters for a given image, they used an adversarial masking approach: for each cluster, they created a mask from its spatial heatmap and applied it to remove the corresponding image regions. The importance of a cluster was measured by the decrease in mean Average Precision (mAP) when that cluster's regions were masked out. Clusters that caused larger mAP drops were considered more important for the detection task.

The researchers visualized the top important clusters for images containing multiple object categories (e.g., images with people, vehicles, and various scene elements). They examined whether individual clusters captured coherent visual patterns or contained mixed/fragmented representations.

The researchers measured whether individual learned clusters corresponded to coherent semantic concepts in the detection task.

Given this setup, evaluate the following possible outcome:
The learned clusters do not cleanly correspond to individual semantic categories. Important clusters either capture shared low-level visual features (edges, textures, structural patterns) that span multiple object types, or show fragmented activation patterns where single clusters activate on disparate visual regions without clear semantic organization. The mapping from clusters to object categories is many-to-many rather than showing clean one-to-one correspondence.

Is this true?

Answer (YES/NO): NO